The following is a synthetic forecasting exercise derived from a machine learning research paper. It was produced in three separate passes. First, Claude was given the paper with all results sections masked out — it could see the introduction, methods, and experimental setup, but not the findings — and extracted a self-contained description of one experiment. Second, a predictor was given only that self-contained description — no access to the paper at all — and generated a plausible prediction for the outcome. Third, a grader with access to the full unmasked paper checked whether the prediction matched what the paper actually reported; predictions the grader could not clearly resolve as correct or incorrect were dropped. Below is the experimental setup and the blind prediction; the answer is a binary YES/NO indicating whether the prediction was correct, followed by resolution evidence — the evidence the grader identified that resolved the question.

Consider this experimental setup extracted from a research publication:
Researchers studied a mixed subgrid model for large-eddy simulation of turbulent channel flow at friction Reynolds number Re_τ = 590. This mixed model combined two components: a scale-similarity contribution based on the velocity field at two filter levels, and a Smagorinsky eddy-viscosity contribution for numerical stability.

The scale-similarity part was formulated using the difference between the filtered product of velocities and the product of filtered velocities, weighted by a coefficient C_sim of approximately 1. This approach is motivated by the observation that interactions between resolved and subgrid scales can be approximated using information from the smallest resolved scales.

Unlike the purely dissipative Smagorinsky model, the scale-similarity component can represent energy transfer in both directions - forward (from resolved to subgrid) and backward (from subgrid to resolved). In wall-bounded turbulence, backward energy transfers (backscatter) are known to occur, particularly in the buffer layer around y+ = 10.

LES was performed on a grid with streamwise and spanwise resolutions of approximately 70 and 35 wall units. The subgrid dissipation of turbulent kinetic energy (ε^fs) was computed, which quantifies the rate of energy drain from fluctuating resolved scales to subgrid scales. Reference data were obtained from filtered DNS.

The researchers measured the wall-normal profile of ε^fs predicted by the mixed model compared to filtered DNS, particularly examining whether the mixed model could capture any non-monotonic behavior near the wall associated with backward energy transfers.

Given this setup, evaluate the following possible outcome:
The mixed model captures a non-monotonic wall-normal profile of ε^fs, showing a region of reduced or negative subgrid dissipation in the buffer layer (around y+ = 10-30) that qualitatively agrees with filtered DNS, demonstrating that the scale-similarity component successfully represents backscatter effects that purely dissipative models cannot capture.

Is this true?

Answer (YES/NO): YES